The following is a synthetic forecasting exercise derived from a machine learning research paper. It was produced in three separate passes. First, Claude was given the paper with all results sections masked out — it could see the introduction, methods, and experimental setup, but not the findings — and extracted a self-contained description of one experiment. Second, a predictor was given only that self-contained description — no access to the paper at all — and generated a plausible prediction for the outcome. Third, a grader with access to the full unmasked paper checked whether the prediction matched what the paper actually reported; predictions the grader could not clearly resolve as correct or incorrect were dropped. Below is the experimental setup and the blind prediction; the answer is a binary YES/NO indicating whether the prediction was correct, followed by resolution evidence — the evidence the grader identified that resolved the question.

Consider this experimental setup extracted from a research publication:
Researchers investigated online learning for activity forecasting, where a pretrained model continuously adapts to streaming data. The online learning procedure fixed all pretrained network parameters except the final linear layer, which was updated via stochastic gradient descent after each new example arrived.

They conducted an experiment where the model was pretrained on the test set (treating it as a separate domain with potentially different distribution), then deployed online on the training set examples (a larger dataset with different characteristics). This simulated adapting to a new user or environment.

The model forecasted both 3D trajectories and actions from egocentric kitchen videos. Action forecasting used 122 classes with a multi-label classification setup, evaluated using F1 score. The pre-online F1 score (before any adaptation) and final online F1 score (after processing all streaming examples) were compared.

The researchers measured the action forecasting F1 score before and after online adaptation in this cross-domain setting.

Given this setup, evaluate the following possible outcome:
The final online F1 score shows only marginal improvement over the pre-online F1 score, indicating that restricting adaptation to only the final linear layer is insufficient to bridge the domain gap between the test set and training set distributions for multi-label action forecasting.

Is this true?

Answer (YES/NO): NO